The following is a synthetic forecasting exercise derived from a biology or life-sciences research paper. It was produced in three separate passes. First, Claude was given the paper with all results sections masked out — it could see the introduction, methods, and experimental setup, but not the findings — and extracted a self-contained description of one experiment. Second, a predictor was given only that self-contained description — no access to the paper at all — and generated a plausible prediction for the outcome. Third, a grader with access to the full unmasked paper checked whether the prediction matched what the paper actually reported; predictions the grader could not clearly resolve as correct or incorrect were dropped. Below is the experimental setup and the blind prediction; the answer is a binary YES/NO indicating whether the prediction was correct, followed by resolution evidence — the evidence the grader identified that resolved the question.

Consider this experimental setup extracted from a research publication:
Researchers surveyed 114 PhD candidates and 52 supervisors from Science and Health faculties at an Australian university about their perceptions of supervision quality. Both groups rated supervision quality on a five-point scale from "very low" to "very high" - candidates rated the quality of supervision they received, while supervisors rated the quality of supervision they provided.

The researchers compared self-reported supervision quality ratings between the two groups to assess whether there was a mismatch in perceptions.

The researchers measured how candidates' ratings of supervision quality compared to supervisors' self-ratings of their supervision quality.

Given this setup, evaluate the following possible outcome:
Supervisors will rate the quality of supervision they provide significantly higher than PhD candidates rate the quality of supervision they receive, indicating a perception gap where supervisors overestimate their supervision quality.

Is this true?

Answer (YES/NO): NO